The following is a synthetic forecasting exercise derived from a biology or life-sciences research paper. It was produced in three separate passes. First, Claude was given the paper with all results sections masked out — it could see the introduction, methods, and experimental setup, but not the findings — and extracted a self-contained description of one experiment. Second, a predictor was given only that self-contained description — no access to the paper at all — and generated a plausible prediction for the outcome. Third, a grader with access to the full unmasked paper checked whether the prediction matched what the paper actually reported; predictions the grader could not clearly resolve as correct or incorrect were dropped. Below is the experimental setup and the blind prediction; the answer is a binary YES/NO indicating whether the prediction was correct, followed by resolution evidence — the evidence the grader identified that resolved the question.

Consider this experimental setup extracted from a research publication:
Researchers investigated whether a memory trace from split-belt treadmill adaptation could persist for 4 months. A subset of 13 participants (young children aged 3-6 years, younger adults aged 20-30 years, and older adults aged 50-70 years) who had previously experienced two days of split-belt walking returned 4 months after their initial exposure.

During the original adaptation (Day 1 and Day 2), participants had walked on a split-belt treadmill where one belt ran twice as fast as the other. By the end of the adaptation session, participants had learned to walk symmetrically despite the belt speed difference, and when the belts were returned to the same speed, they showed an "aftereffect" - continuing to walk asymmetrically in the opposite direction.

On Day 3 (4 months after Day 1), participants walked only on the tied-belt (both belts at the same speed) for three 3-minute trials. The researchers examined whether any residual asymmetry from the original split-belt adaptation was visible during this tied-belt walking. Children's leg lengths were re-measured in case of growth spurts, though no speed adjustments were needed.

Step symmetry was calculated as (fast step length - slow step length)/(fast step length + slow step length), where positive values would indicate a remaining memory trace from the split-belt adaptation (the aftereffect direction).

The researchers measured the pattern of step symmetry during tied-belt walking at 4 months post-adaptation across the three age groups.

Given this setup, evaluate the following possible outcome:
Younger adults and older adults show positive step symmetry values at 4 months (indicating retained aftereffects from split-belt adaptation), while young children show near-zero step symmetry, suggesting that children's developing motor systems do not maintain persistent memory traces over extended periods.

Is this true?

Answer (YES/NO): NO